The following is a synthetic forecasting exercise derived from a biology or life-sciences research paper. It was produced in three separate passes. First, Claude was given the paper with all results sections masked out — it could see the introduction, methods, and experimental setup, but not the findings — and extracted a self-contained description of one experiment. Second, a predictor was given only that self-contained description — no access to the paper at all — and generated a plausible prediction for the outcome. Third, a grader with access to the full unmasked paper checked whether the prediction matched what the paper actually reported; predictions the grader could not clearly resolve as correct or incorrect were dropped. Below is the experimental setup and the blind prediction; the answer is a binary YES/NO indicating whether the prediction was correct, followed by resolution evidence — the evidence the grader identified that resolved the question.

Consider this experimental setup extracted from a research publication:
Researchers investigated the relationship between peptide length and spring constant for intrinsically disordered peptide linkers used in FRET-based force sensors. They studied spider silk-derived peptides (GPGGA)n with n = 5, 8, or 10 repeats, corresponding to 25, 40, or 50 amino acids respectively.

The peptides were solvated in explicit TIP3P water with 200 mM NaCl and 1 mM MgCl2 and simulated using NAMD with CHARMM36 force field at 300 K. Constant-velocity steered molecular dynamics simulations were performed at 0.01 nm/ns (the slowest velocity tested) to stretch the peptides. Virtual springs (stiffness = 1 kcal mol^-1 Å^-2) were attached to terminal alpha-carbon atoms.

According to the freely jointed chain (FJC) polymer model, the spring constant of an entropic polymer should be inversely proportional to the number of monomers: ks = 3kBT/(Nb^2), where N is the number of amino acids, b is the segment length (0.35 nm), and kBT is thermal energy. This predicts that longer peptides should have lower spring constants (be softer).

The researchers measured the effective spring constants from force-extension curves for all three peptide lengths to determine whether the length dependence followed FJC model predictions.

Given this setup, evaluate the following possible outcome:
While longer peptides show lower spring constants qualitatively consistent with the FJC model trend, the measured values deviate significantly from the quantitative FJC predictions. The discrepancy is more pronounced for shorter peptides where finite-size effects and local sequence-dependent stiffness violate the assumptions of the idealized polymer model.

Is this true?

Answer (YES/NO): NO